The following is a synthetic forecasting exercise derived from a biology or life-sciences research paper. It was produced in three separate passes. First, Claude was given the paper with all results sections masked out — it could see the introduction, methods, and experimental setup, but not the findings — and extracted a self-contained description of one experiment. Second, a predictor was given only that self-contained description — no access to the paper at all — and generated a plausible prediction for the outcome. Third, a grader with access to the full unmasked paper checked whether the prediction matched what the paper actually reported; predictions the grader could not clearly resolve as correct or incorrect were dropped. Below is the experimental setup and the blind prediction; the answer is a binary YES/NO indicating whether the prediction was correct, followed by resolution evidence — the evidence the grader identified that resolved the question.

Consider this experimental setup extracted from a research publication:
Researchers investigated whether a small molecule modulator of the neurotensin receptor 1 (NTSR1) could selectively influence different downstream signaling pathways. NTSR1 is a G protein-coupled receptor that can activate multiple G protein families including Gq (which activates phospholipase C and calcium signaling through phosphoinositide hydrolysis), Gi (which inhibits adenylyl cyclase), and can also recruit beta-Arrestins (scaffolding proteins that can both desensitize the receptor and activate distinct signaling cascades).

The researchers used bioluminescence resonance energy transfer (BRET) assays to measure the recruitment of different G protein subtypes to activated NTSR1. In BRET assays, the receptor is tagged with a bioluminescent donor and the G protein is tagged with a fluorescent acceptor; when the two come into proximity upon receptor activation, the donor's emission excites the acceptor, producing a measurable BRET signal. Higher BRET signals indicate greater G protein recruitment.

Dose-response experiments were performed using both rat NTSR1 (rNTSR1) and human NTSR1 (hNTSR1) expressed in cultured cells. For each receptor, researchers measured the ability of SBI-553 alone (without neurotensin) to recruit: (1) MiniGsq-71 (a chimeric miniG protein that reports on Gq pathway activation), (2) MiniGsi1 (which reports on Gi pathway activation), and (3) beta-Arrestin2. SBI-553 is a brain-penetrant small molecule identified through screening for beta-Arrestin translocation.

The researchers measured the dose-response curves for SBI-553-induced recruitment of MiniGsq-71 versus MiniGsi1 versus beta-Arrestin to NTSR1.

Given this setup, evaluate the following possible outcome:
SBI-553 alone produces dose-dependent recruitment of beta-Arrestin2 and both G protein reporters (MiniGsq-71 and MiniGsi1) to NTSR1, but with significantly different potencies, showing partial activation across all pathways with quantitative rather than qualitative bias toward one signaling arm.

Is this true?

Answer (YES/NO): NO